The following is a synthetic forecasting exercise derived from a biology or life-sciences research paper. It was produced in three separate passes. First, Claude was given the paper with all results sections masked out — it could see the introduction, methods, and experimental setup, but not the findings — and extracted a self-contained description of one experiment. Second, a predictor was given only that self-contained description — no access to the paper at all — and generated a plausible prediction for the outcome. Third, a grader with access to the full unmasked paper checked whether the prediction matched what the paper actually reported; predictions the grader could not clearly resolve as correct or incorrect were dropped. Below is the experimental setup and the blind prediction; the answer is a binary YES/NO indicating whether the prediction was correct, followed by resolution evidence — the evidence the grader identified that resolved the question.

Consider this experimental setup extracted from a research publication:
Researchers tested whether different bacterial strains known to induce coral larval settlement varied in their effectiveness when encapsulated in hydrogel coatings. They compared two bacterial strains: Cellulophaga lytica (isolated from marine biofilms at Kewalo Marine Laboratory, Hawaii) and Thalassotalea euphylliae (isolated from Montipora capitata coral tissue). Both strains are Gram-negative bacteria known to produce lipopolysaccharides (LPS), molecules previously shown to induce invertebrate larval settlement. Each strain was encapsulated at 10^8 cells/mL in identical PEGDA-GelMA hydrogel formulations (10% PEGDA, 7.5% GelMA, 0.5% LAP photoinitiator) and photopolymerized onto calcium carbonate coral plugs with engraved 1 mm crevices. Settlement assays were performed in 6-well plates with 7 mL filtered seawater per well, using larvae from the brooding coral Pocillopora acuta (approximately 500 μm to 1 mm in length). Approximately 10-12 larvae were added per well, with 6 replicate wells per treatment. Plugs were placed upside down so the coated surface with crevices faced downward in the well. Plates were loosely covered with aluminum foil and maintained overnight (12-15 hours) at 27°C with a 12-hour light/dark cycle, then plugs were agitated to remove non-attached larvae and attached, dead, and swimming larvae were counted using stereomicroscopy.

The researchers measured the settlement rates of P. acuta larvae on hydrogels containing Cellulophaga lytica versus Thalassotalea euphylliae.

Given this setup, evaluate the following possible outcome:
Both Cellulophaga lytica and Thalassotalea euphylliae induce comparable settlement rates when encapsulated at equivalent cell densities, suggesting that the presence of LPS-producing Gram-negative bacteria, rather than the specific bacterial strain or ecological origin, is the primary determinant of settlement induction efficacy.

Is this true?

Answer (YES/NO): YES